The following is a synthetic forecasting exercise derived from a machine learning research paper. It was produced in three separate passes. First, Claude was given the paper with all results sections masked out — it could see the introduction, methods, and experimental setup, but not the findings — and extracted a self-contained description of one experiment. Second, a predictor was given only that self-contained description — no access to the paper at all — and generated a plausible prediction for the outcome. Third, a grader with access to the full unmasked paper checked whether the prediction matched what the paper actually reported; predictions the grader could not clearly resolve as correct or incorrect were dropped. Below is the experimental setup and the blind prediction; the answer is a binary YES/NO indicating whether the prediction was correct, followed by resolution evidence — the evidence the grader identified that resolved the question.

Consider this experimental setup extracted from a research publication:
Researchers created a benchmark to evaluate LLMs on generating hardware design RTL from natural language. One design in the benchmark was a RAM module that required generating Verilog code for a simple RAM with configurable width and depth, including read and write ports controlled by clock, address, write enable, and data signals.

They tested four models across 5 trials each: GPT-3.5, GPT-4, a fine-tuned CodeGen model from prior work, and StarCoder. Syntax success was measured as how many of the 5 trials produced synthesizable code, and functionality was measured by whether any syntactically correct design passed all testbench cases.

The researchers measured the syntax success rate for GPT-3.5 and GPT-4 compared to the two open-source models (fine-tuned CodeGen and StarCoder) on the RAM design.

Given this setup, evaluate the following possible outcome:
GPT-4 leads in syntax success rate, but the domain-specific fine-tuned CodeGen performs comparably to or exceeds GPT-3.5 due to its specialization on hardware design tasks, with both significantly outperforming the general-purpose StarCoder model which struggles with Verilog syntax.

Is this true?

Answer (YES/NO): NO